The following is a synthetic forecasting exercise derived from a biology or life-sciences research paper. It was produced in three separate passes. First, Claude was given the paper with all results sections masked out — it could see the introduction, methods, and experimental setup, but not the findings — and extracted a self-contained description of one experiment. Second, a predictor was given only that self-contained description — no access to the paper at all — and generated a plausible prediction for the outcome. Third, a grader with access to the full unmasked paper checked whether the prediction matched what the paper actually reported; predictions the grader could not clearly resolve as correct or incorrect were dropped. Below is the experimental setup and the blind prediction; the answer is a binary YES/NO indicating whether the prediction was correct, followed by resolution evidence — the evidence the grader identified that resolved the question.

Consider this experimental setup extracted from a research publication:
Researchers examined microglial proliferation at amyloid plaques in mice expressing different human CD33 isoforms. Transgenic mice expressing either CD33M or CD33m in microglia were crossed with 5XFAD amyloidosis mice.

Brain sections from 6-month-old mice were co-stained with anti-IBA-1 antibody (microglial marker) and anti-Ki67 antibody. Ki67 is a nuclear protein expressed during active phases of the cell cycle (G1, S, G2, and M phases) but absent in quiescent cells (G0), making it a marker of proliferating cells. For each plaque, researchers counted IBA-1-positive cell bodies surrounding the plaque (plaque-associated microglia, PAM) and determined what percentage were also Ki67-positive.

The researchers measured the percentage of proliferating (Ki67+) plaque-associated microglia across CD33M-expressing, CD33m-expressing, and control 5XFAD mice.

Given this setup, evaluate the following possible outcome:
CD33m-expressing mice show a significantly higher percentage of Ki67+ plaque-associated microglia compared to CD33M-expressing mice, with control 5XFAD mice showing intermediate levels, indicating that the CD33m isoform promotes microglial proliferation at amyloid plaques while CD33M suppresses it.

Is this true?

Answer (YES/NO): NO